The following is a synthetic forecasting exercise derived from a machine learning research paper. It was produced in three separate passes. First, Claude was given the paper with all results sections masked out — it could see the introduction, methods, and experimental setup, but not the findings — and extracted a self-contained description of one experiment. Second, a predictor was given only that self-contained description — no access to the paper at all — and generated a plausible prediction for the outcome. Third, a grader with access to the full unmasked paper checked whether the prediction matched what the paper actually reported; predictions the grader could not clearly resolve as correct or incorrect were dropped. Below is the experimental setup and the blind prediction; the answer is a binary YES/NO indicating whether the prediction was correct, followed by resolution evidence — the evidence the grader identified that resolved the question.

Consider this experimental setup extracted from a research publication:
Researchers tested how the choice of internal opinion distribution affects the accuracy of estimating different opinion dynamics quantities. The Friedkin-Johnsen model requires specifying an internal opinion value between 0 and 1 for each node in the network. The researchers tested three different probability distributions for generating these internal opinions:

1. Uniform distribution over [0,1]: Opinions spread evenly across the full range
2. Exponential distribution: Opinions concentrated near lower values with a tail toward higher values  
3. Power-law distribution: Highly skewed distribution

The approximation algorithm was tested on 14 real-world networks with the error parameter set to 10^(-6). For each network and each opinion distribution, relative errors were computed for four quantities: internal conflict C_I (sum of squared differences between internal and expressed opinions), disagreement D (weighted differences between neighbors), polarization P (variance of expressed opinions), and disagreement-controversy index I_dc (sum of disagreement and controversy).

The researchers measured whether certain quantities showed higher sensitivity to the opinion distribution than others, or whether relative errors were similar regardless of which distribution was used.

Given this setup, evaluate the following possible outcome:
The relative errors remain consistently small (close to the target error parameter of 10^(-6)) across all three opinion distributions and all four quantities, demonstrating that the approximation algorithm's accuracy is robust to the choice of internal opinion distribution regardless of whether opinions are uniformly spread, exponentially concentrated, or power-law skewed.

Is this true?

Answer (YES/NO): YES